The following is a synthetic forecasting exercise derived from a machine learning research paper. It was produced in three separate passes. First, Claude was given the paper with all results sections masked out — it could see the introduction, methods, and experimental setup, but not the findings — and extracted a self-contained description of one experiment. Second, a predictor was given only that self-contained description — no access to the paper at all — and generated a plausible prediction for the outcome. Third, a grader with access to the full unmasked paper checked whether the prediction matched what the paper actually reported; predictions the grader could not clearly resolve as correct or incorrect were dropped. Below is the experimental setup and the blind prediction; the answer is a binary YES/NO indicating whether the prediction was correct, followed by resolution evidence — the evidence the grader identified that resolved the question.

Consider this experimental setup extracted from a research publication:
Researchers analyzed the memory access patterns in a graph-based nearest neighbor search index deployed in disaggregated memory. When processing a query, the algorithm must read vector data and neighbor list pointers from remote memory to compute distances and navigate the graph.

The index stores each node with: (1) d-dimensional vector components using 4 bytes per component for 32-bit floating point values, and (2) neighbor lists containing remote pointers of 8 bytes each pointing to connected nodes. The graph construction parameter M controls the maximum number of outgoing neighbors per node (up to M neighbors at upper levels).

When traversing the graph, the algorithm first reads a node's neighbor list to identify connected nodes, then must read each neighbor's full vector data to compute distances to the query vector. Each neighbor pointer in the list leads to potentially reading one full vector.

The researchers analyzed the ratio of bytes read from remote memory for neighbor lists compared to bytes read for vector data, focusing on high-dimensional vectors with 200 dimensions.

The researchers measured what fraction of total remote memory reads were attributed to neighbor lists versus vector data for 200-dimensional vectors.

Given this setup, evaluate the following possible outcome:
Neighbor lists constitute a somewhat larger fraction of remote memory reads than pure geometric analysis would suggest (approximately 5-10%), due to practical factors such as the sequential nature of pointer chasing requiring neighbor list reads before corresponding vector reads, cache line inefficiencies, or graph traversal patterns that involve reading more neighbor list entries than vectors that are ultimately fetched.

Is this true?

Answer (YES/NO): NO